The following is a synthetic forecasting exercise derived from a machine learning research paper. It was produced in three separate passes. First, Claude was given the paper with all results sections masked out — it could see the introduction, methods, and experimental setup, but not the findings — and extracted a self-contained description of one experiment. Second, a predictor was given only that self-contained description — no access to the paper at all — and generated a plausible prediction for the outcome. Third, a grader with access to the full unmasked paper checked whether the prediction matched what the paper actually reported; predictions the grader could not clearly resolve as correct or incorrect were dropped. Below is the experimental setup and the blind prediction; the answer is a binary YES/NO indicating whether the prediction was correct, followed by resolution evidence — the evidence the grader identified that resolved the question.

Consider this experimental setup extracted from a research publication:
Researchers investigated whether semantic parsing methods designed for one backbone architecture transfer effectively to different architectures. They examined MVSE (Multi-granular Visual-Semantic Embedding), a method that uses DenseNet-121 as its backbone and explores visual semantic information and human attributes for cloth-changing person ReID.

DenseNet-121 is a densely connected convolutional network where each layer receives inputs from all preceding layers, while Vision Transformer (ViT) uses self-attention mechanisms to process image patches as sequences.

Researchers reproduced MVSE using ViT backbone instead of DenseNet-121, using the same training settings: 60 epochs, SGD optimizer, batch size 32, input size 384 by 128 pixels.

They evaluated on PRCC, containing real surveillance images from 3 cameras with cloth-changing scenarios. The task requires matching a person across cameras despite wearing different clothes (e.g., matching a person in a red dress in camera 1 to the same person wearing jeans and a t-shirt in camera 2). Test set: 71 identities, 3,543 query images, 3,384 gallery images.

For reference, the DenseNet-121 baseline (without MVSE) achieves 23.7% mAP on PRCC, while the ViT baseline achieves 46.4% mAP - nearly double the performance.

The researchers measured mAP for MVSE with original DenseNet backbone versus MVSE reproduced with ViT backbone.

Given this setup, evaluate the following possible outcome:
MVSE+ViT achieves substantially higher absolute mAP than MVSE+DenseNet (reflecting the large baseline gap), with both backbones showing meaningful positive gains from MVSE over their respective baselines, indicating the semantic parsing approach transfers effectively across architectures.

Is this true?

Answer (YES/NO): NO